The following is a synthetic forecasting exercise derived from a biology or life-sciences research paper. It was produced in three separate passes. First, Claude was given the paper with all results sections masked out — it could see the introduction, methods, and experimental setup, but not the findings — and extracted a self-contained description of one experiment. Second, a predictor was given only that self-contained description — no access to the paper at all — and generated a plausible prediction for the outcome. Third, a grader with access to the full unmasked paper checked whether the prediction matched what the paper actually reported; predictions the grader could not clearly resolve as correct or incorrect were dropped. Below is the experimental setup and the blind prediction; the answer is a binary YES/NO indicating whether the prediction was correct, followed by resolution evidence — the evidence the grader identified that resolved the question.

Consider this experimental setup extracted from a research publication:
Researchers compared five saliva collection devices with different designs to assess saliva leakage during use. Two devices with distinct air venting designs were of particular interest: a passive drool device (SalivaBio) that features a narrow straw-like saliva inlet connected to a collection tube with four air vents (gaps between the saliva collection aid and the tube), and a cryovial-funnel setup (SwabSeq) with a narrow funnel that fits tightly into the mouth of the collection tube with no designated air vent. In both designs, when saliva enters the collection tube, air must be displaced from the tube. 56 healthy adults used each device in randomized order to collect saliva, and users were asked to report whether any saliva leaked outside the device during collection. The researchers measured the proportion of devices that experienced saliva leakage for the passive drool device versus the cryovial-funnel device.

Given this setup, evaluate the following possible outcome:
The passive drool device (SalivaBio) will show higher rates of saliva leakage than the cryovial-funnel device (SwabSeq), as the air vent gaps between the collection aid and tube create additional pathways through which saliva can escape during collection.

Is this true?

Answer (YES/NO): YES